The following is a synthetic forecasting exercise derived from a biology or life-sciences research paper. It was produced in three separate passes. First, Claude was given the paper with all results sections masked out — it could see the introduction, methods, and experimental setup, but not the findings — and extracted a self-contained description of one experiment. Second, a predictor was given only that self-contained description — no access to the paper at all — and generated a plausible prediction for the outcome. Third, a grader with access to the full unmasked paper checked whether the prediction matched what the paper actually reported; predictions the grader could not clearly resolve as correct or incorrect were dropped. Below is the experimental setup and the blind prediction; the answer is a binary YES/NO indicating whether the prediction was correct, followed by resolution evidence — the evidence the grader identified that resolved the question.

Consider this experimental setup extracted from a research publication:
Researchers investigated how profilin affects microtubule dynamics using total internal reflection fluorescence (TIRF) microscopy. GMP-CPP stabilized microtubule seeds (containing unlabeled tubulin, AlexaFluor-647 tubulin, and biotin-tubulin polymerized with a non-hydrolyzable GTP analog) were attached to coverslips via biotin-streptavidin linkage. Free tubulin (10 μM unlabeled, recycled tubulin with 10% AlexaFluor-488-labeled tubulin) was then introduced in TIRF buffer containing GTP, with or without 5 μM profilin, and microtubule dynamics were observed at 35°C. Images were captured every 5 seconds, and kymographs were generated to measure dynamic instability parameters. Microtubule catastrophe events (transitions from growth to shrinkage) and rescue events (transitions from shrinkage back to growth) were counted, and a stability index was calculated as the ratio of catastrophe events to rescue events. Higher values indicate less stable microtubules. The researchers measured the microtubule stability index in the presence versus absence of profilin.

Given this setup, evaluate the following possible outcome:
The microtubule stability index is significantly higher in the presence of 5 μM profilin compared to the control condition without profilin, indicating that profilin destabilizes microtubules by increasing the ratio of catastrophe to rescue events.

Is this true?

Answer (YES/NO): NO